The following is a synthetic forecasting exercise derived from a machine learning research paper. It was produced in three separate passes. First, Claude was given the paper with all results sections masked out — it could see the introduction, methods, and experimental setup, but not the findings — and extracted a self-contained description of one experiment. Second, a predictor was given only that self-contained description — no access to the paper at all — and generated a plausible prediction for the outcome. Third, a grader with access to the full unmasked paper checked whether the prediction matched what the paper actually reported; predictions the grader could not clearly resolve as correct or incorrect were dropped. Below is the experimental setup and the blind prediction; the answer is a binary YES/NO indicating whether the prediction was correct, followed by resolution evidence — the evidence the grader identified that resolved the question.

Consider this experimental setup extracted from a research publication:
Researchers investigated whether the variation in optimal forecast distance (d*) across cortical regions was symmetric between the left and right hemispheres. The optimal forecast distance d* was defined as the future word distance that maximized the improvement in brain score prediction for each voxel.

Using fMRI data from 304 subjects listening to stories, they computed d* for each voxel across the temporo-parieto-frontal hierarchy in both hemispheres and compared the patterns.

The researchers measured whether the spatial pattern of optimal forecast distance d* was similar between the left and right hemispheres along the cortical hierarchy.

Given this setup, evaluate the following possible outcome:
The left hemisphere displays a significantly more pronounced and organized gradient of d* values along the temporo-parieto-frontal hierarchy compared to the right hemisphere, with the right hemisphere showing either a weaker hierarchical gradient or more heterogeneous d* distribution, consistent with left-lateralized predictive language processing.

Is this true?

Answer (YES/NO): NO